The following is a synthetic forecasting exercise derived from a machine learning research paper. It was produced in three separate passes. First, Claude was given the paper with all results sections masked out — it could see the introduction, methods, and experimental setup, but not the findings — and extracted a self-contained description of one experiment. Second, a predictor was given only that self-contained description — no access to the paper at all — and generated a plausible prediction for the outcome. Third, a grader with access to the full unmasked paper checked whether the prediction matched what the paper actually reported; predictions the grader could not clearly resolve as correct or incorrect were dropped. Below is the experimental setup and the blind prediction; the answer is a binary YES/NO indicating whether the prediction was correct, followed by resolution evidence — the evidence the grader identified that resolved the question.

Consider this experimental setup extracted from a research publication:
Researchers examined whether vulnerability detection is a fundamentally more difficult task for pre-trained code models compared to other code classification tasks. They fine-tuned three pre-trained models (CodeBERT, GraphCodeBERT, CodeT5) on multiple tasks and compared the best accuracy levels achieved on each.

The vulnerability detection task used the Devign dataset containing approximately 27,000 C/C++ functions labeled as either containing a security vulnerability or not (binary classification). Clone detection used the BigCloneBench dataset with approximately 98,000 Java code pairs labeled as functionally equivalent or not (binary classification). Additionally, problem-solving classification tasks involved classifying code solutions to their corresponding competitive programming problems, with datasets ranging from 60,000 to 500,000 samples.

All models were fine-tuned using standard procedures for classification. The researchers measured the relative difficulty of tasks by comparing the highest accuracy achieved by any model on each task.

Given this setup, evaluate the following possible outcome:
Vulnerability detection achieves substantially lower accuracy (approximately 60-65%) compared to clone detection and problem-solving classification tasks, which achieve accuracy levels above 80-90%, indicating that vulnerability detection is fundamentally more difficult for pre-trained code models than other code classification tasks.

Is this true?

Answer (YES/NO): YES